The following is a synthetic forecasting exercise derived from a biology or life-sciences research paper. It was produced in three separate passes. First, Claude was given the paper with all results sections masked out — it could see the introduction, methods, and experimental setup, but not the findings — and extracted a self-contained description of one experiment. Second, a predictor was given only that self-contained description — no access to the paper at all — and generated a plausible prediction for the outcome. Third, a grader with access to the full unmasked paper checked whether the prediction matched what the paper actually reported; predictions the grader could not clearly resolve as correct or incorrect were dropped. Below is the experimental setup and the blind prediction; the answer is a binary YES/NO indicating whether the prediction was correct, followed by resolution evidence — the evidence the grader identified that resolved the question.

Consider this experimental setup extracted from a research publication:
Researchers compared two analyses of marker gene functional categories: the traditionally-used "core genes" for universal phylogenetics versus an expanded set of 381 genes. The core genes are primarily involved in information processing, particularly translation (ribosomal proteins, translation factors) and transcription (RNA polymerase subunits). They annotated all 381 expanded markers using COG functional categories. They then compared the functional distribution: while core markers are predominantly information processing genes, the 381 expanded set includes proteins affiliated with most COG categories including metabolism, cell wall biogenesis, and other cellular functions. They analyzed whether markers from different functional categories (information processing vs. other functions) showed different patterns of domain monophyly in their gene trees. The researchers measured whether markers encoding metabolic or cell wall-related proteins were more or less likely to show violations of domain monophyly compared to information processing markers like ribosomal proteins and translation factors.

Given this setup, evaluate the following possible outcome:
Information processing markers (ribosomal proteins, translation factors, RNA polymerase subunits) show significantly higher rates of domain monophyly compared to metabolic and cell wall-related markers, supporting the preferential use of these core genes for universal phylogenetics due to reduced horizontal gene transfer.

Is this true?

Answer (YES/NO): NO